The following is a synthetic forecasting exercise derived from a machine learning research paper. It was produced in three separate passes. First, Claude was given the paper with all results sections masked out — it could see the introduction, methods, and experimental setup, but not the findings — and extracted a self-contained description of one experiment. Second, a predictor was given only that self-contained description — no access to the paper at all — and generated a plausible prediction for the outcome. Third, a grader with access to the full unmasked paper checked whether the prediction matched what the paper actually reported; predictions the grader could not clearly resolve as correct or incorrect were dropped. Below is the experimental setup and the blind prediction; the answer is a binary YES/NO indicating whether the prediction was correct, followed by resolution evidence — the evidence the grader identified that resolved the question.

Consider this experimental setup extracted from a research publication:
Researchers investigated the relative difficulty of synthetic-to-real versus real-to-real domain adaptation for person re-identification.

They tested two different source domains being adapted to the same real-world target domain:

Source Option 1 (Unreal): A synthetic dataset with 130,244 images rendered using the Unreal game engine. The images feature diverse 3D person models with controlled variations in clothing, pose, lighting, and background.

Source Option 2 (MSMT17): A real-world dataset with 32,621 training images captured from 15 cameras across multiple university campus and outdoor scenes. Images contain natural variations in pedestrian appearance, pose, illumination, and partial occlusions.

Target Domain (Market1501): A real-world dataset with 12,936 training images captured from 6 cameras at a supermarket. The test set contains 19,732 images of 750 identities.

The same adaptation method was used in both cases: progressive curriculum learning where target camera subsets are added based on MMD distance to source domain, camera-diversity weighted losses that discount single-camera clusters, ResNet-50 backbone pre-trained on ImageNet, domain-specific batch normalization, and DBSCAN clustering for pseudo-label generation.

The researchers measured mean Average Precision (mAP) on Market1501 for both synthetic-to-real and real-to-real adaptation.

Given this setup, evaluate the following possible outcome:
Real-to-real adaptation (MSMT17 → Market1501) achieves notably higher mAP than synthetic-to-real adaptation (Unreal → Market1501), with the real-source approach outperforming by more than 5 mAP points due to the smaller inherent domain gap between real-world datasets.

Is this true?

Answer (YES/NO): NO